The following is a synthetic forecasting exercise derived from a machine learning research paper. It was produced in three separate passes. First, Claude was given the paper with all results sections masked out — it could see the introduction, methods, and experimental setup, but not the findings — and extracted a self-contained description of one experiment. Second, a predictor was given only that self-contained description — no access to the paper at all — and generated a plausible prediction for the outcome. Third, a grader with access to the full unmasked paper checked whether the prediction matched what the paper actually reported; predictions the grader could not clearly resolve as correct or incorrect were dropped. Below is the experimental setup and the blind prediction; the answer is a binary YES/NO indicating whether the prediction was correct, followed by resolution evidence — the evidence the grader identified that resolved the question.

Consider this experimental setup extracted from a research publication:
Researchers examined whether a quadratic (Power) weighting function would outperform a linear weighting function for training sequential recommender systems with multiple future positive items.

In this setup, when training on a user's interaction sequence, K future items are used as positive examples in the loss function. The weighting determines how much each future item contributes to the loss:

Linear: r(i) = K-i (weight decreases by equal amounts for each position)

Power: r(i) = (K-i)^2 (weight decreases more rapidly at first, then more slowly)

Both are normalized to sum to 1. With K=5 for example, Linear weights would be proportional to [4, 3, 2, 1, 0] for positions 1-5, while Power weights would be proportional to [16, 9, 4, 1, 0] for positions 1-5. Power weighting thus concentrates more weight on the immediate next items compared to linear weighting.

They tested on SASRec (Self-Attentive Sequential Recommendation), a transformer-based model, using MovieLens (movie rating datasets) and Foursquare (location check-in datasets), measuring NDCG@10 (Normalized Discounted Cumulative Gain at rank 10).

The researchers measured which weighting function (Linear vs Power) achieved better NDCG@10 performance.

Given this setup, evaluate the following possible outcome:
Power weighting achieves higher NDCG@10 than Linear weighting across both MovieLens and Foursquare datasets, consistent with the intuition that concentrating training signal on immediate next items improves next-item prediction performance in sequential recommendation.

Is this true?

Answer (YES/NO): NO